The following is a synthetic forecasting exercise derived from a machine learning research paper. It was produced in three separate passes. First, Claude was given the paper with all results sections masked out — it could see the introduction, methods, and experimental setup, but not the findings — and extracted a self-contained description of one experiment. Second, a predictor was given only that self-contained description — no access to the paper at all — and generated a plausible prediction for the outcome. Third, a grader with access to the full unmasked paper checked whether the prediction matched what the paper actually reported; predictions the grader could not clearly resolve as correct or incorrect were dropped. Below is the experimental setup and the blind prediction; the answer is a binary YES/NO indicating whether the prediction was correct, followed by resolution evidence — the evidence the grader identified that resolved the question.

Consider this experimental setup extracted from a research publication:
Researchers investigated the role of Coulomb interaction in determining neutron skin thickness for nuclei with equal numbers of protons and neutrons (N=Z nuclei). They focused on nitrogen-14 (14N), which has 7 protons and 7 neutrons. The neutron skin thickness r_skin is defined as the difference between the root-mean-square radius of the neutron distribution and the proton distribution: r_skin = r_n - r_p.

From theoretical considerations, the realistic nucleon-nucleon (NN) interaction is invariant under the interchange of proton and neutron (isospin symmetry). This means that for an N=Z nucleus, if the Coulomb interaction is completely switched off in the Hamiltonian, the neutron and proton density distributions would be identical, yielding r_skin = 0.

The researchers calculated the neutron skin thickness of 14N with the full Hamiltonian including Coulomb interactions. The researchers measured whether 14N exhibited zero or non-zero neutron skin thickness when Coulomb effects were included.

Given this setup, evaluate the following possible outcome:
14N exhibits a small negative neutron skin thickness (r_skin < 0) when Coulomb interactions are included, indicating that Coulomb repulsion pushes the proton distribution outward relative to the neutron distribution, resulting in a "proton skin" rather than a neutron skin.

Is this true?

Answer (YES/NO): NO